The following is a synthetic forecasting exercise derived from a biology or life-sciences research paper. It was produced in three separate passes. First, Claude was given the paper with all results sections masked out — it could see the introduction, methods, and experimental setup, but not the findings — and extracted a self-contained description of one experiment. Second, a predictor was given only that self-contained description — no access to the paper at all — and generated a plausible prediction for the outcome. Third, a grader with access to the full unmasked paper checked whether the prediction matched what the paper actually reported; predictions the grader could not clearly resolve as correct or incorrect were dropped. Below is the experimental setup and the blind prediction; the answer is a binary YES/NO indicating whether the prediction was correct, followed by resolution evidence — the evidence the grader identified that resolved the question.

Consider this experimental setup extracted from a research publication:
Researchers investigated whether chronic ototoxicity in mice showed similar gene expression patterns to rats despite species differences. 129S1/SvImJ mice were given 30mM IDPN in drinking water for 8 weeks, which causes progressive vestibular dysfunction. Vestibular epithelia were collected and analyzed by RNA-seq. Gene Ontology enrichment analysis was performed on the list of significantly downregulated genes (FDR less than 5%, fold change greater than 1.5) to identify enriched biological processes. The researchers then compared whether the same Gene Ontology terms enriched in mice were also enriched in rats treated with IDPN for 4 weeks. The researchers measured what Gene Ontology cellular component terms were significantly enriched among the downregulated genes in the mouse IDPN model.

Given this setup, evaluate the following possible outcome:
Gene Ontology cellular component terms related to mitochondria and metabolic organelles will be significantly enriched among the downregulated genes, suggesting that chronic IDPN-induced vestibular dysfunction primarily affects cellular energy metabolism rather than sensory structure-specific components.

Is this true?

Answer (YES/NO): NO